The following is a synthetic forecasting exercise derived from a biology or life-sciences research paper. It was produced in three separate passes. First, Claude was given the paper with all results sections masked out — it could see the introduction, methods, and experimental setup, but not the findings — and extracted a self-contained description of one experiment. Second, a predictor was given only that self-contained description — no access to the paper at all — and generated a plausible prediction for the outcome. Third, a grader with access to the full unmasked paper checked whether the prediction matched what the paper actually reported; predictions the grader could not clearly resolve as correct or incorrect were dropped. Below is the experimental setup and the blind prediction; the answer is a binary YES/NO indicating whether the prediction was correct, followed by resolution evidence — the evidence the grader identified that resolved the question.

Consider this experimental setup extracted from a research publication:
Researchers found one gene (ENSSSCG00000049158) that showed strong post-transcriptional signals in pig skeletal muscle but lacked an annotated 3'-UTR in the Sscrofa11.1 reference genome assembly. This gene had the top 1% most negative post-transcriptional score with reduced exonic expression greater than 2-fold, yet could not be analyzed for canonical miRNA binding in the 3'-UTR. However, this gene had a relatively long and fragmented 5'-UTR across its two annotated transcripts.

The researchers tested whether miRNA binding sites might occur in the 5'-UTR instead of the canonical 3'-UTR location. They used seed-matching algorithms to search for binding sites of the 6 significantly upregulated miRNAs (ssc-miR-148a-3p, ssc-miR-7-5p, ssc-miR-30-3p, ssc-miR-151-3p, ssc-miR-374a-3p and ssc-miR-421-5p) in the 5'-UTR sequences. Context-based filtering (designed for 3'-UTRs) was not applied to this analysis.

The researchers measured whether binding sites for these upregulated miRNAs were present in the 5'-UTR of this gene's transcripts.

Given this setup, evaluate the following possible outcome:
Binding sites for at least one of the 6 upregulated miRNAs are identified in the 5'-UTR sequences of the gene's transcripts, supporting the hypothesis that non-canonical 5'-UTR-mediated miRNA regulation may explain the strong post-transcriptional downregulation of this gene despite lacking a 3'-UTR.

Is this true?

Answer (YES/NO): YES